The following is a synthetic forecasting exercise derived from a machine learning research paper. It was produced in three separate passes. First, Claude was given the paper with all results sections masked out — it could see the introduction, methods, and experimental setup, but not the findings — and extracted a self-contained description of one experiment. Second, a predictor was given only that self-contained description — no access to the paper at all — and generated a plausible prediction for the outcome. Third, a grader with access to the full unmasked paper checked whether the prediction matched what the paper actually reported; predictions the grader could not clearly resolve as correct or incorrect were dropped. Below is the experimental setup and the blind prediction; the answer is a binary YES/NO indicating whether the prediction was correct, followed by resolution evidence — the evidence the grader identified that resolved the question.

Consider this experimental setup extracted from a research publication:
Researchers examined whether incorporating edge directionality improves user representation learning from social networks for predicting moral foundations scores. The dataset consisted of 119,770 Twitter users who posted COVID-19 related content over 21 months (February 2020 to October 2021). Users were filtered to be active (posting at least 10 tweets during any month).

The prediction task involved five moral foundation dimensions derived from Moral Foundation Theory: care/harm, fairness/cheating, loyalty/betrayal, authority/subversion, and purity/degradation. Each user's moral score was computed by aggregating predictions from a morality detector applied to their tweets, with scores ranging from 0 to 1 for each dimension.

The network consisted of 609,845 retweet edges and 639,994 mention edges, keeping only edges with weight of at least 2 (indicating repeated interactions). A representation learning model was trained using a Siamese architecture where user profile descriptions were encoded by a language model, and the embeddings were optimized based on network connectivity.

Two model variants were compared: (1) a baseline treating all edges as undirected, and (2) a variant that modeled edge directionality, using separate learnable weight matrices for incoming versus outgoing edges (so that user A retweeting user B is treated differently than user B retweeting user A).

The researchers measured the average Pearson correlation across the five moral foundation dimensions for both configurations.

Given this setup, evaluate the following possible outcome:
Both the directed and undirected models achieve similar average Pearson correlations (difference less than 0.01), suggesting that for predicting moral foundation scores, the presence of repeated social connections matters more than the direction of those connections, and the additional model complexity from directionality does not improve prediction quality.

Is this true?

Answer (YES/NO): NO